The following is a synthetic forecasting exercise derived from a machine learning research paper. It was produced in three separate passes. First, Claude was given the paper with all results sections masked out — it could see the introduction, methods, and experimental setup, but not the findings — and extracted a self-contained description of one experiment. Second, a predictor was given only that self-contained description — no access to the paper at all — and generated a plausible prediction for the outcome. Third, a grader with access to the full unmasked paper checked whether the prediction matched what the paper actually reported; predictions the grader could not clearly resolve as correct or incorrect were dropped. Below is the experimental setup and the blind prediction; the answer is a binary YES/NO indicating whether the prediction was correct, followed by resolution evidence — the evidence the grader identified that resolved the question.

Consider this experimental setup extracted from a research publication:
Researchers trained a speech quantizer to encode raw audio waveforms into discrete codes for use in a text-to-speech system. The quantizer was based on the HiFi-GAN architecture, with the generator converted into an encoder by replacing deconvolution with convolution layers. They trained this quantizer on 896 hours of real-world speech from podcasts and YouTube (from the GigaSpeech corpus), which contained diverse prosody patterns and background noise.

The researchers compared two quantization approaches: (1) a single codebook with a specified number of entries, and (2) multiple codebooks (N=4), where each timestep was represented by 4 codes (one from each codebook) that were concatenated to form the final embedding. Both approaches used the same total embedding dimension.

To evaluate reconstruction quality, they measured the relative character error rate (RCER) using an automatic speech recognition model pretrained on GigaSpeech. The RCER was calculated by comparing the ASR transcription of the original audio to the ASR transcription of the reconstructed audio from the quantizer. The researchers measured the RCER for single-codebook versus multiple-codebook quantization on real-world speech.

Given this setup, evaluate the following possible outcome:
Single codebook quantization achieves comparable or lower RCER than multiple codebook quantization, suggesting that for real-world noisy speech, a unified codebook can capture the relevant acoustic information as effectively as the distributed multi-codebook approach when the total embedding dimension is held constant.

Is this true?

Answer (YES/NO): NO